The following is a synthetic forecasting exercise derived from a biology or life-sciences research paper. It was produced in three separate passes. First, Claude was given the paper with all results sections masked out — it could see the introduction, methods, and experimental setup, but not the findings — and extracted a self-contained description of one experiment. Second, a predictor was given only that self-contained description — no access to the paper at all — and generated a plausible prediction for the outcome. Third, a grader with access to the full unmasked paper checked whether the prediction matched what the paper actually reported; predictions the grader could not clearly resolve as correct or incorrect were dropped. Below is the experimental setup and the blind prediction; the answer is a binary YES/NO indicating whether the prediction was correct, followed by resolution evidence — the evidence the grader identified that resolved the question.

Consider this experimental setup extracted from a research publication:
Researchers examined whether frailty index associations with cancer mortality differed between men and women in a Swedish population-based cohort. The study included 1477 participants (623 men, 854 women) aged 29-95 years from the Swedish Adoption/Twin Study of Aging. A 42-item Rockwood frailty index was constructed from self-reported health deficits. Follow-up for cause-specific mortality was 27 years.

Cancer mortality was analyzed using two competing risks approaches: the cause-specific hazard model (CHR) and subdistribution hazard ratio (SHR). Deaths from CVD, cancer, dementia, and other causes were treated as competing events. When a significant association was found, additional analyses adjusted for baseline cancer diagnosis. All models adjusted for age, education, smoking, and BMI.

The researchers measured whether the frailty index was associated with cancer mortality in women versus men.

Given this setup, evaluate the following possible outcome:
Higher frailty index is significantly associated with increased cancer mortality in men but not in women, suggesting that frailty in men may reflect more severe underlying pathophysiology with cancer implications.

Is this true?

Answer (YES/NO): NO